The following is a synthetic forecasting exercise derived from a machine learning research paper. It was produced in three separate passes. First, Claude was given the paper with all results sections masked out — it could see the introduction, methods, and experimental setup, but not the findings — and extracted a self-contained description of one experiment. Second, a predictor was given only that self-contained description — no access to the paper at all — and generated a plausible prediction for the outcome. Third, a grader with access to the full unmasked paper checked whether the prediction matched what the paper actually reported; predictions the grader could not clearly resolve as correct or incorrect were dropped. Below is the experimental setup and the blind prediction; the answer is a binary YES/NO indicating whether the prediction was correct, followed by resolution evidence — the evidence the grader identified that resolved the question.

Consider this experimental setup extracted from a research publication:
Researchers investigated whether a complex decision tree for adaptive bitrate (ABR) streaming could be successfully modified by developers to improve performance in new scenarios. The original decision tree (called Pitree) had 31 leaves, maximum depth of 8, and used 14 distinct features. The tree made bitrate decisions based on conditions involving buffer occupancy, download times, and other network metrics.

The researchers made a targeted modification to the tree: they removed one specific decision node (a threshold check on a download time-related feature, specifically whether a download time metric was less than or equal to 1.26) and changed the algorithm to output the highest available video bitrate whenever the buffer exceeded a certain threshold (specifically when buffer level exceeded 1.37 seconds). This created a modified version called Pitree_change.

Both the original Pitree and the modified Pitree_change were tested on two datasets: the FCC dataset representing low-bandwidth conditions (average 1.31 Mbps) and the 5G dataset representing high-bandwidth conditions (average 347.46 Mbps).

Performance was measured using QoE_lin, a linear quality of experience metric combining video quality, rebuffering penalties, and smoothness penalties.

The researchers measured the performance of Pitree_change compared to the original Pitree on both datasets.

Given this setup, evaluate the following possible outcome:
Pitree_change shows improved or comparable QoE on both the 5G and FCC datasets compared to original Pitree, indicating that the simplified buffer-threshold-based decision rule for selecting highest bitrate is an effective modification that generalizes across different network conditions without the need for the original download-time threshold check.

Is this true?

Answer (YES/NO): NO